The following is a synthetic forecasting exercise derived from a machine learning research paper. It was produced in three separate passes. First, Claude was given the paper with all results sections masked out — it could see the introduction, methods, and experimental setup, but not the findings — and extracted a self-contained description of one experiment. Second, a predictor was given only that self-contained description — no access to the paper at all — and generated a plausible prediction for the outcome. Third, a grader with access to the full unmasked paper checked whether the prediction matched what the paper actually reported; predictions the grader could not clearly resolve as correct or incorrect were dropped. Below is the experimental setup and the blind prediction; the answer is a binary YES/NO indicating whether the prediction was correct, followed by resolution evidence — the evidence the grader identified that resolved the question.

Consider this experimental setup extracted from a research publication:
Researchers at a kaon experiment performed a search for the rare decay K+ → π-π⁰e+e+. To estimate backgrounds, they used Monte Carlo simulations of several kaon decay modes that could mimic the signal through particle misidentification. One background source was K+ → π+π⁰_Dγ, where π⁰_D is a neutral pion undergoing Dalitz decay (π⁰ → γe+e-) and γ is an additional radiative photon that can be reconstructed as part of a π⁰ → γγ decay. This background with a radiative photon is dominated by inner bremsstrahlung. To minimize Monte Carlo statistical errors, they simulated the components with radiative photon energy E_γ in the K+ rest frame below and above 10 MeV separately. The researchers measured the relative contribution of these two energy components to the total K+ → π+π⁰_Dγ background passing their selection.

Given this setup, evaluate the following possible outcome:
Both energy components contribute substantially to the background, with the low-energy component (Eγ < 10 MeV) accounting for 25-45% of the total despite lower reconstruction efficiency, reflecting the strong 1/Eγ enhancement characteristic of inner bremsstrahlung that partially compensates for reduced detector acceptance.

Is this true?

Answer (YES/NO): NO